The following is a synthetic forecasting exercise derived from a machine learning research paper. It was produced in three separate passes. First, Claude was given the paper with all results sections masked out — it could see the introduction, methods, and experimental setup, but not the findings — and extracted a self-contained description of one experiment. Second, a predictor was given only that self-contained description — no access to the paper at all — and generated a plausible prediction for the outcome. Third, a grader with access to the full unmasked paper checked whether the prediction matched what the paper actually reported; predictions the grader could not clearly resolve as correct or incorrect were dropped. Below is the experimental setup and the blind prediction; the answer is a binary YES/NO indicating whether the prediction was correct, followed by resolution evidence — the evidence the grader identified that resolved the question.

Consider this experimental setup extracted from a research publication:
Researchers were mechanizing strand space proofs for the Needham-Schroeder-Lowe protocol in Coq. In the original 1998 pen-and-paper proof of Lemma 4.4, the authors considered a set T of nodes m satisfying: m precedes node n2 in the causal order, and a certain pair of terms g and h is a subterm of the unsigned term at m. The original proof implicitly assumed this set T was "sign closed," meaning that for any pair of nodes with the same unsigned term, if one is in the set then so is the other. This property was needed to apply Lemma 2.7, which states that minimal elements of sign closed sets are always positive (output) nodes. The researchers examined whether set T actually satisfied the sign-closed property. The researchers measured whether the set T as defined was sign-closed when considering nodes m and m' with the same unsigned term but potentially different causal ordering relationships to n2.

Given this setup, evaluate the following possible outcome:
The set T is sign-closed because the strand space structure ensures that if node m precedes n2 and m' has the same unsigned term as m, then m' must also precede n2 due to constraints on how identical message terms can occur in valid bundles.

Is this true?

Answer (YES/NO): NO